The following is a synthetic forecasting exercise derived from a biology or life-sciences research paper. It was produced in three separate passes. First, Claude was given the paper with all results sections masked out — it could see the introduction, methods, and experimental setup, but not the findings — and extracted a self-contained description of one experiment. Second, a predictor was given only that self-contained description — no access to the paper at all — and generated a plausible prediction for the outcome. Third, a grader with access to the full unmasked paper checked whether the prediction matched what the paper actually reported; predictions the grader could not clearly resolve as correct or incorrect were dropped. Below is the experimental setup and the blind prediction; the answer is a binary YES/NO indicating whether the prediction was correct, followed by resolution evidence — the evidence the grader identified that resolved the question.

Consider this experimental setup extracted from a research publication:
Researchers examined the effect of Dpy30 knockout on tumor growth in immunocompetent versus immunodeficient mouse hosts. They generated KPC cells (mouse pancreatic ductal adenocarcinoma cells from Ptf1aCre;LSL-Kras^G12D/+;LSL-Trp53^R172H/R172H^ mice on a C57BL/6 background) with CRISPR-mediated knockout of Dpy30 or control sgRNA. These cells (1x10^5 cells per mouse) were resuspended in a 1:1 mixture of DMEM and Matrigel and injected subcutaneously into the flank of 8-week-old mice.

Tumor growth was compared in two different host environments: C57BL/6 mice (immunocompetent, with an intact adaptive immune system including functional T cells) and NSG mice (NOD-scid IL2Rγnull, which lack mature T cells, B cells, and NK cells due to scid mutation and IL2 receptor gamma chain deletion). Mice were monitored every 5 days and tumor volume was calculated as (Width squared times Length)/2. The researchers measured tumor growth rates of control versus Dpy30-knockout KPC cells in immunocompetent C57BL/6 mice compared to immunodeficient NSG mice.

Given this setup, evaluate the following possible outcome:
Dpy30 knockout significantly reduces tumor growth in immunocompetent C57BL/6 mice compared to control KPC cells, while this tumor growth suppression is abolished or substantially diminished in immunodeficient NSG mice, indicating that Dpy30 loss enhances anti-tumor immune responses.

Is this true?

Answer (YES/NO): YES